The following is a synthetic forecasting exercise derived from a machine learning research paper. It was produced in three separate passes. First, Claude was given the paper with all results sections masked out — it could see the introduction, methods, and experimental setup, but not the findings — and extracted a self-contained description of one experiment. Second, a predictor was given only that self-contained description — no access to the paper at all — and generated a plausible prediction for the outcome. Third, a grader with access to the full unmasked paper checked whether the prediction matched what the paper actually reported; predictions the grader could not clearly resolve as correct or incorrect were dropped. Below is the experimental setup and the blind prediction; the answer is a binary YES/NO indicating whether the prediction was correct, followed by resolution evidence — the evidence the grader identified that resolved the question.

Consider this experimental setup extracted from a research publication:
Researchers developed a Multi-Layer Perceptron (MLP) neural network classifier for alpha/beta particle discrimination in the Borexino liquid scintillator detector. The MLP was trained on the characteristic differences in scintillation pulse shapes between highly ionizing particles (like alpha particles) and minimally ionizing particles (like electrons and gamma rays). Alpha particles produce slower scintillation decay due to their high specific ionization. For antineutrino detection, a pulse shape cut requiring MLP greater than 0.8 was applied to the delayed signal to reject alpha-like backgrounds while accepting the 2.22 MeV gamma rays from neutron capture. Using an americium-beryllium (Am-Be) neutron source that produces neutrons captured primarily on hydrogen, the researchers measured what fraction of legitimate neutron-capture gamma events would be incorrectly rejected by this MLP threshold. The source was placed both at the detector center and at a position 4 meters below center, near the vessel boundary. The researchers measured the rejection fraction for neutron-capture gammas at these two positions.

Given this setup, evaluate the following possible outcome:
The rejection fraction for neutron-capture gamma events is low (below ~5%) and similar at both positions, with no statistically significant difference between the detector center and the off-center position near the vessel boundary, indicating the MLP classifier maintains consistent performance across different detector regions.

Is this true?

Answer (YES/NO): NO